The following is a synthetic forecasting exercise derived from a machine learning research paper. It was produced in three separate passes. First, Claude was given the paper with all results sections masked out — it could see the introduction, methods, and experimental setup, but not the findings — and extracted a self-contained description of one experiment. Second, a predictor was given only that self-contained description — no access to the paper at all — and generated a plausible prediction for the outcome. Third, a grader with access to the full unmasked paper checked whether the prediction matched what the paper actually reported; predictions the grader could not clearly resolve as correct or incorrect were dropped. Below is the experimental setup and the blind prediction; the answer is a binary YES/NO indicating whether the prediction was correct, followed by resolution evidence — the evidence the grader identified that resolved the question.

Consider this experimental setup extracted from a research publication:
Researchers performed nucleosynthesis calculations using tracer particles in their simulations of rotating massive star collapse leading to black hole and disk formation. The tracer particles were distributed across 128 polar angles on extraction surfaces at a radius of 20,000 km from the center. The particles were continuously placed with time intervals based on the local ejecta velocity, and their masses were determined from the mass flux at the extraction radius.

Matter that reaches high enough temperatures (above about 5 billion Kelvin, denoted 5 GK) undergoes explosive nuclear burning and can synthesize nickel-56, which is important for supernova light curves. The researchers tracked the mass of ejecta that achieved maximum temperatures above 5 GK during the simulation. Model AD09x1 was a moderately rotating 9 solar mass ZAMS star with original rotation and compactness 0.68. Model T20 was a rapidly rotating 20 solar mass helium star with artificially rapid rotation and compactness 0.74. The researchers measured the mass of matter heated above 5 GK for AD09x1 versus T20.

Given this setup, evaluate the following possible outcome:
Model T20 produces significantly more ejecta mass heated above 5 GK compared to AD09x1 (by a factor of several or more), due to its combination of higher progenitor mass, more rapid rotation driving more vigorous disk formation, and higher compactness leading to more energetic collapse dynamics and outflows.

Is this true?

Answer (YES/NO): YES